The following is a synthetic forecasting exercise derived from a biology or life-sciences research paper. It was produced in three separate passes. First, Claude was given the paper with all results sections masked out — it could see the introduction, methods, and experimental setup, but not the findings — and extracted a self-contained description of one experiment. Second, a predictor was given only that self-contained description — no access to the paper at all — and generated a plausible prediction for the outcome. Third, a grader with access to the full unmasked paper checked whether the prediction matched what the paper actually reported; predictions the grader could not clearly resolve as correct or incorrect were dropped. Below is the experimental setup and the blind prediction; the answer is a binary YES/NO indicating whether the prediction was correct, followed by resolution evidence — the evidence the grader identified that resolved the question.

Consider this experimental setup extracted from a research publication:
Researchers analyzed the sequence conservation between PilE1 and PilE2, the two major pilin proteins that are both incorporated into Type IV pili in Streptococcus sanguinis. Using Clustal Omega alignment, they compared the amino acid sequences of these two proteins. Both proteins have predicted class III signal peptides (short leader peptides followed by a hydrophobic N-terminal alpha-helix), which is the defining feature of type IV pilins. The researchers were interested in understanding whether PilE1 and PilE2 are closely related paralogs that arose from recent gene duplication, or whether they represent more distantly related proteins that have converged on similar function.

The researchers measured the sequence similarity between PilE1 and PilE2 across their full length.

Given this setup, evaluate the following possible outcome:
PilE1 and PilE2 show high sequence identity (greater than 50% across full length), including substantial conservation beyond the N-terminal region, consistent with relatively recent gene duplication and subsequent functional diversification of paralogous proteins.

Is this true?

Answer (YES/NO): YES